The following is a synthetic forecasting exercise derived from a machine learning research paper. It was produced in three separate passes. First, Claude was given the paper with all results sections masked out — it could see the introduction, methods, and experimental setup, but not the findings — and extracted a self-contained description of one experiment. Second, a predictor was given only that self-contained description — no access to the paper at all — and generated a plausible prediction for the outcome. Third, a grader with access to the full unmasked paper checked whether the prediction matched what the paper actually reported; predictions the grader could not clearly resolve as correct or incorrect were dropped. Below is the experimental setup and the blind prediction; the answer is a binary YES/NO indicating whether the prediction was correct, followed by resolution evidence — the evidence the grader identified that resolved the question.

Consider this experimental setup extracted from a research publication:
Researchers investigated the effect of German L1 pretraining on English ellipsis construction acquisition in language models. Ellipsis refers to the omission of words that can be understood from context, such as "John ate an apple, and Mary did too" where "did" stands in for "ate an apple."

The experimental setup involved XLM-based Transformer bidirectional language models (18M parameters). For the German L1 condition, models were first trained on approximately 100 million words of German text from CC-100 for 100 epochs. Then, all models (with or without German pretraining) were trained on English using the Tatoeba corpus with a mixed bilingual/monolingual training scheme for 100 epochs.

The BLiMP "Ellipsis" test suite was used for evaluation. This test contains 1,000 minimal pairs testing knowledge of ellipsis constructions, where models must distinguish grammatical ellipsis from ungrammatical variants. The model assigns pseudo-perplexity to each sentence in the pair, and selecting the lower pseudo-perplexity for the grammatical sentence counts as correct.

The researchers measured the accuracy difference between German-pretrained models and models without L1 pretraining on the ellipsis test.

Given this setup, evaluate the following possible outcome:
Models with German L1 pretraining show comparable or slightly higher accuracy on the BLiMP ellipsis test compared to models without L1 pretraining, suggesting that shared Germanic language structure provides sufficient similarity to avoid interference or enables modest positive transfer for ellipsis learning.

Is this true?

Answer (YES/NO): NO